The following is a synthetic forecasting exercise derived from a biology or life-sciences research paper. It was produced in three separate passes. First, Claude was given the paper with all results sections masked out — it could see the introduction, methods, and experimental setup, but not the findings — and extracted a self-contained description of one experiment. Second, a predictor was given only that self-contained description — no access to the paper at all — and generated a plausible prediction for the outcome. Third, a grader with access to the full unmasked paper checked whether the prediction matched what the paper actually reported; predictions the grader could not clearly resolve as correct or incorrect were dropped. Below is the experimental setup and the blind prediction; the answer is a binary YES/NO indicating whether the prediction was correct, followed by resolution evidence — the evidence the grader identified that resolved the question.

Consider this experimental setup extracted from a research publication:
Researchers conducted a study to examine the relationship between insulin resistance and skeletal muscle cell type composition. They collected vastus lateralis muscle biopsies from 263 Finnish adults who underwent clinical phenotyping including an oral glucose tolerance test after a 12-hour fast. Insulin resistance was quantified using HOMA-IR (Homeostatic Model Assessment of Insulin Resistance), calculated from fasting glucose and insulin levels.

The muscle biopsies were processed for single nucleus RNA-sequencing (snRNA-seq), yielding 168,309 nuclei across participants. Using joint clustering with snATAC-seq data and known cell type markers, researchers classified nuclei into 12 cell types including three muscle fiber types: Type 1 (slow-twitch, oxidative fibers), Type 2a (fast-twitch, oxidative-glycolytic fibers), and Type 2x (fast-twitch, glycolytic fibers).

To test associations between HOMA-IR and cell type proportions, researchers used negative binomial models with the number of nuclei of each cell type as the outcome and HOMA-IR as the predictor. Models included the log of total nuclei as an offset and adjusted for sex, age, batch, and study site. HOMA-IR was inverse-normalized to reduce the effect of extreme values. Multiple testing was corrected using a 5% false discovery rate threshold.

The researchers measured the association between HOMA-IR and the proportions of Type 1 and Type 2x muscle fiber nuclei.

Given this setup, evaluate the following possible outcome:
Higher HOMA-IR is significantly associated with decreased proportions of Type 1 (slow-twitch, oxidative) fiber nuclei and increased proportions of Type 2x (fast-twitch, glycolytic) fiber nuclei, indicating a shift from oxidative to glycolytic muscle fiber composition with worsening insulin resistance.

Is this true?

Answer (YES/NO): YES